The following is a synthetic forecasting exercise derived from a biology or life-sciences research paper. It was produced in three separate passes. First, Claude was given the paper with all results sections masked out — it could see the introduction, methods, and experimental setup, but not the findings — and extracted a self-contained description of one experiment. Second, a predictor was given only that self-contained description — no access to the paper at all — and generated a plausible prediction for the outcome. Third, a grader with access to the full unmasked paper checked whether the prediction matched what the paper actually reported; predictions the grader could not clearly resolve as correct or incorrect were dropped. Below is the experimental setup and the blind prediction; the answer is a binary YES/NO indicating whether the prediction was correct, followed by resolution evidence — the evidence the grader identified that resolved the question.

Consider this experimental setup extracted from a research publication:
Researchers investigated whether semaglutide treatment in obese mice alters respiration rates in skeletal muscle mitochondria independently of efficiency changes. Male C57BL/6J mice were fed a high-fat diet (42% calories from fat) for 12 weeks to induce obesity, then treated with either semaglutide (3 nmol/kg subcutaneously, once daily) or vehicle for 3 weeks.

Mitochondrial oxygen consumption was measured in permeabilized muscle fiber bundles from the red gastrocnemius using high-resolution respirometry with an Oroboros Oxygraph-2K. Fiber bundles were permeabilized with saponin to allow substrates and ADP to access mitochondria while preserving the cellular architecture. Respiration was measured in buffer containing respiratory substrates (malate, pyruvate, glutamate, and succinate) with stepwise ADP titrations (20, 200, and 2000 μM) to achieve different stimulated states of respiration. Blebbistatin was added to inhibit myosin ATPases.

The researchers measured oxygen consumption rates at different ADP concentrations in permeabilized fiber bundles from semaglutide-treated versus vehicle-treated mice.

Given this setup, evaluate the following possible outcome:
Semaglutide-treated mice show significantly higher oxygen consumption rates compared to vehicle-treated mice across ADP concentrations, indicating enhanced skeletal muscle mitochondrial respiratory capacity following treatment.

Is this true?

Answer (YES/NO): NO